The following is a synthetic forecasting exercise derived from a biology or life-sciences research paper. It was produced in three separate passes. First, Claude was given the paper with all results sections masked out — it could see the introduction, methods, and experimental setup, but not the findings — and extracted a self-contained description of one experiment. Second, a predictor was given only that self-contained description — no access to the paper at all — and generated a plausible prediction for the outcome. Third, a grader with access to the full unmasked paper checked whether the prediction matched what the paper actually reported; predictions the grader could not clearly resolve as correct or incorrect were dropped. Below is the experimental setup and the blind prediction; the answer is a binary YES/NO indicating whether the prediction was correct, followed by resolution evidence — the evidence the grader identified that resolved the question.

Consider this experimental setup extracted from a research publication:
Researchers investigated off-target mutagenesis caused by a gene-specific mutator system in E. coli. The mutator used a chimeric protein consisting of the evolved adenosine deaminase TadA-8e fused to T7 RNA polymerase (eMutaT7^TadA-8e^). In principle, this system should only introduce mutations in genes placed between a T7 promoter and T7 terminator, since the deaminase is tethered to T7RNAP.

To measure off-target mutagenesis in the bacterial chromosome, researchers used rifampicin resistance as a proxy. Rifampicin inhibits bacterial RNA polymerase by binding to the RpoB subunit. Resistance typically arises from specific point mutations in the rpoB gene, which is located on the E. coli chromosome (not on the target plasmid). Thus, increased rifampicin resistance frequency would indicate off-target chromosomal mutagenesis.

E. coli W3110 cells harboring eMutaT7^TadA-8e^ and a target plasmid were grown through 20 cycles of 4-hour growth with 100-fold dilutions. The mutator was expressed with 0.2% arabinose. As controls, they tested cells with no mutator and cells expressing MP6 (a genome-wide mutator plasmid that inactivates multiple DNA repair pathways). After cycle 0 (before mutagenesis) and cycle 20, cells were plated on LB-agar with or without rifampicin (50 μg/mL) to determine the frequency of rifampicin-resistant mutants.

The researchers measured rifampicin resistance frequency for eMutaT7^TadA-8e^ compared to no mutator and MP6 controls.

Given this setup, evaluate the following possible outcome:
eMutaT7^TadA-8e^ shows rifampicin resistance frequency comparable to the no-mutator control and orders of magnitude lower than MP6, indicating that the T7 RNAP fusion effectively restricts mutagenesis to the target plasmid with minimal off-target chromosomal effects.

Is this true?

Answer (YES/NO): YES